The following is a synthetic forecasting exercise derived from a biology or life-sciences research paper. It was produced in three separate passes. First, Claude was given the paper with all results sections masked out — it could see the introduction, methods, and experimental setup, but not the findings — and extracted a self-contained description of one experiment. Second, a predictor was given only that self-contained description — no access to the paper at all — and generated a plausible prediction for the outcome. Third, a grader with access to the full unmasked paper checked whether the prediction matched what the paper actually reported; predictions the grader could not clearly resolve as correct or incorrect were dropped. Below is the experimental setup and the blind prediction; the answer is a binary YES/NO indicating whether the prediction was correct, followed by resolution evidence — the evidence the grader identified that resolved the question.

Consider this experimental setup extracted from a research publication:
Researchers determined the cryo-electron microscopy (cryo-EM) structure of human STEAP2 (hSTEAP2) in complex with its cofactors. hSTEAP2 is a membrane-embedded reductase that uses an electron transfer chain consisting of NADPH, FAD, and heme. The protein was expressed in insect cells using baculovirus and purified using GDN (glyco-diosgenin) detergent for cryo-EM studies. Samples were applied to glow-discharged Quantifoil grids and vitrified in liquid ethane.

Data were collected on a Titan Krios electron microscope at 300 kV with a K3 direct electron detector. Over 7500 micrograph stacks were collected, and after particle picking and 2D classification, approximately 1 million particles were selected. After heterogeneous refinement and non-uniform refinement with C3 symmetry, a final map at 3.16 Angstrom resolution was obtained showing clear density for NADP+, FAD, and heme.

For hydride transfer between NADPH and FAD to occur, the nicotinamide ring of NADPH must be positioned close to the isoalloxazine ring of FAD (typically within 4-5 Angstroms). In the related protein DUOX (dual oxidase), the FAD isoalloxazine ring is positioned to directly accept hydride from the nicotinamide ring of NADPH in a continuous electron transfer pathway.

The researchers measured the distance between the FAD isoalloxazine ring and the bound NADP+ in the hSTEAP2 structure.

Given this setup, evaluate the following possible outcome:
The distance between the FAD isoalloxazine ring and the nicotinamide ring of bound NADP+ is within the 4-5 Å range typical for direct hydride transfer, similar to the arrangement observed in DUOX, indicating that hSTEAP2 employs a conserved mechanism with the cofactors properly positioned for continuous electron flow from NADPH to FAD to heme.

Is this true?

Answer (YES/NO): NO